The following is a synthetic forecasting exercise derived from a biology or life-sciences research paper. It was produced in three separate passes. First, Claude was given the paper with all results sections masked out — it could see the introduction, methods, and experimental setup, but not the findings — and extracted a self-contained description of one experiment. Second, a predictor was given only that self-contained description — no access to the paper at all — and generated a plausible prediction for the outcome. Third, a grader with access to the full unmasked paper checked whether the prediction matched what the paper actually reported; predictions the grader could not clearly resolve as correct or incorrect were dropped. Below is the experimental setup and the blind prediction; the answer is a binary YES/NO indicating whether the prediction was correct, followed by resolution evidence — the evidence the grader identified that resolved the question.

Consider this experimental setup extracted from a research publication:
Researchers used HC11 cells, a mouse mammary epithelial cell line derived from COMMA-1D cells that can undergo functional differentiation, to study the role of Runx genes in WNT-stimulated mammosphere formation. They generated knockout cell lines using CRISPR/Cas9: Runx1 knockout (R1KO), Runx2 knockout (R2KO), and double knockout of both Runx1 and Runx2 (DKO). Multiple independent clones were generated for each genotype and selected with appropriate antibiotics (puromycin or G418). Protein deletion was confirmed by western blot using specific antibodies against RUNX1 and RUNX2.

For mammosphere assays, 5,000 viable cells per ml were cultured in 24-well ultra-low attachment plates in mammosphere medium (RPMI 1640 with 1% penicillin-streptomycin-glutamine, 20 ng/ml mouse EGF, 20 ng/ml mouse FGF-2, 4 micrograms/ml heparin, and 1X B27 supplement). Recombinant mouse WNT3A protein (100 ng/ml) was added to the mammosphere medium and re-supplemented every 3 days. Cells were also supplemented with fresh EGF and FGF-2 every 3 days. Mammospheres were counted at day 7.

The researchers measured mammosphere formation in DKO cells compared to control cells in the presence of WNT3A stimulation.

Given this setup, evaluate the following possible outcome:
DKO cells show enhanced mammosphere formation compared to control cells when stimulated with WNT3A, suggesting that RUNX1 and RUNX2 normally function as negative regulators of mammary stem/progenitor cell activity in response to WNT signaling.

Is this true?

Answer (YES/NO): YES